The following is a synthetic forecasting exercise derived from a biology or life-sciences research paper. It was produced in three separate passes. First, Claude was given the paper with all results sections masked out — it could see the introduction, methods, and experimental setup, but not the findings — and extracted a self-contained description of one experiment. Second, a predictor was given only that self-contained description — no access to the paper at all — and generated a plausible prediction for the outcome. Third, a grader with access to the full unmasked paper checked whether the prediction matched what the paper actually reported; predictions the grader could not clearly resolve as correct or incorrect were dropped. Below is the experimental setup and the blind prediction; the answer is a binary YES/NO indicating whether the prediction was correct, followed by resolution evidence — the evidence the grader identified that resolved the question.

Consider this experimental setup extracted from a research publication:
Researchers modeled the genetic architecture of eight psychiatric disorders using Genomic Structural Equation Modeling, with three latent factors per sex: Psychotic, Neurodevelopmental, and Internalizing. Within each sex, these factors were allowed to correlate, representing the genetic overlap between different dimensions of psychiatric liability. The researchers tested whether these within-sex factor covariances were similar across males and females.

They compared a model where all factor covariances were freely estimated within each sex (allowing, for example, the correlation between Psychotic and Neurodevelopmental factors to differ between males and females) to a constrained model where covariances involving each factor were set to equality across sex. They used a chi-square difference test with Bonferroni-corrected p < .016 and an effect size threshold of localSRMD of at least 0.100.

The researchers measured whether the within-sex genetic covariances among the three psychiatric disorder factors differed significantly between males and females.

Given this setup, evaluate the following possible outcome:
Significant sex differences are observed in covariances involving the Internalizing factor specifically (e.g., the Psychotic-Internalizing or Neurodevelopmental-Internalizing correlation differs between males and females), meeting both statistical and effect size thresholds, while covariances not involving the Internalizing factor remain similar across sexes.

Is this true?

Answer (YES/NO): NO